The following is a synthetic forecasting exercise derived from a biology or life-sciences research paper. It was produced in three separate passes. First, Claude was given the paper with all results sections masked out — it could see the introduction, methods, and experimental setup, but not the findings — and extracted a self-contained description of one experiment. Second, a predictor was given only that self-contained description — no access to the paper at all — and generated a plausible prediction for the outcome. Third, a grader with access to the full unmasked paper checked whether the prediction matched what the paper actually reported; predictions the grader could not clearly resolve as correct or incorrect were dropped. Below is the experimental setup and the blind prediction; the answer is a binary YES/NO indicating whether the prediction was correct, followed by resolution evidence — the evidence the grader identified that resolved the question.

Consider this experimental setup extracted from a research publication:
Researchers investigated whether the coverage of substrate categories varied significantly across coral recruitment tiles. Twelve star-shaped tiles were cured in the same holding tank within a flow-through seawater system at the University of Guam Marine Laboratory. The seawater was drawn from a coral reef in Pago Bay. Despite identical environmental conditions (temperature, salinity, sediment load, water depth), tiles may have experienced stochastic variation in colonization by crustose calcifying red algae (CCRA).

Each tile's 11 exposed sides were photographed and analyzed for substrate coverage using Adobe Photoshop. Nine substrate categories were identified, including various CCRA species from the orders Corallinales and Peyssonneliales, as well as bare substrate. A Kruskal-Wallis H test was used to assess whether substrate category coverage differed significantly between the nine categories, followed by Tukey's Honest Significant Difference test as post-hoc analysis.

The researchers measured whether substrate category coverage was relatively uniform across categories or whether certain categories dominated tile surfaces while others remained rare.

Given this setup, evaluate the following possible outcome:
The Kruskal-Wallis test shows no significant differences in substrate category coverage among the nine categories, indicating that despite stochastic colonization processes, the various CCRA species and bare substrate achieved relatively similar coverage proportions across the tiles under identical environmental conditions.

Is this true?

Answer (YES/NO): NO